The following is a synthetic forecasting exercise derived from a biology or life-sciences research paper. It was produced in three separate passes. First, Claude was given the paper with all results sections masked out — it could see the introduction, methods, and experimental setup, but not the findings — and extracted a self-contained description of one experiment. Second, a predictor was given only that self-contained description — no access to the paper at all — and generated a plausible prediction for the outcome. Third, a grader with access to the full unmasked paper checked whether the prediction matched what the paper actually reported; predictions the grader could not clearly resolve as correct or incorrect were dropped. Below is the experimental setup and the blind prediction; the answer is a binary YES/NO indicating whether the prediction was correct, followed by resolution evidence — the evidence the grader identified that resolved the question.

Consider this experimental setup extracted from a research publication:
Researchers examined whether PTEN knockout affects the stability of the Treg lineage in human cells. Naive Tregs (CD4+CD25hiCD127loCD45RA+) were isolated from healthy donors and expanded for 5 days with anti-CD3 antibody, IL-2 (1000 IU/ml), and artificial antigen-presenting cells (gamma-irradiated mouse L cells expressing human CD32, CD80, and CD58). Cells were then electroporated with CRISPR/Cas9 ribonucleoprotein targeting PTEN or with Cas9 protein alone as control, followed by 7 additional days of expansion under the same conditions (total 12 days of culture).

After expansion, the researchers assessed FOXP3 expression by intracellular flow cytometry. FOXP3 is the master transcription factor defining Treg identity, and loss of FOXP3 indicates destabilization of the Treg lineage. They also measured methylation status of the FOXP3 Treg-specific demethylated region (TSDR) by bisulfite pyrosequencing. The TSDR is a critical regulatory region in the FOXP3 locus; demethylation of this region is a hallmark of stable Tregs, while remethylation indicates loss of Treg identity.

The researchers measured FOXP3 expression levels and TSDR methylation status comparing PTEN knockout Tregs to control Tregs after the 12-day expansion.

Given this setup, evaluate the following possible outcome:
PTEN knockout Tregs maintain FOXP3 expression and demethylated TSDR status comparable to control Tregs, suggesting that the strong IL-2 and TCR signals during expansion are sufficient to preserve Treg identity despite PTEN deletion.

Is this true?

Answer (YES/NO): NO